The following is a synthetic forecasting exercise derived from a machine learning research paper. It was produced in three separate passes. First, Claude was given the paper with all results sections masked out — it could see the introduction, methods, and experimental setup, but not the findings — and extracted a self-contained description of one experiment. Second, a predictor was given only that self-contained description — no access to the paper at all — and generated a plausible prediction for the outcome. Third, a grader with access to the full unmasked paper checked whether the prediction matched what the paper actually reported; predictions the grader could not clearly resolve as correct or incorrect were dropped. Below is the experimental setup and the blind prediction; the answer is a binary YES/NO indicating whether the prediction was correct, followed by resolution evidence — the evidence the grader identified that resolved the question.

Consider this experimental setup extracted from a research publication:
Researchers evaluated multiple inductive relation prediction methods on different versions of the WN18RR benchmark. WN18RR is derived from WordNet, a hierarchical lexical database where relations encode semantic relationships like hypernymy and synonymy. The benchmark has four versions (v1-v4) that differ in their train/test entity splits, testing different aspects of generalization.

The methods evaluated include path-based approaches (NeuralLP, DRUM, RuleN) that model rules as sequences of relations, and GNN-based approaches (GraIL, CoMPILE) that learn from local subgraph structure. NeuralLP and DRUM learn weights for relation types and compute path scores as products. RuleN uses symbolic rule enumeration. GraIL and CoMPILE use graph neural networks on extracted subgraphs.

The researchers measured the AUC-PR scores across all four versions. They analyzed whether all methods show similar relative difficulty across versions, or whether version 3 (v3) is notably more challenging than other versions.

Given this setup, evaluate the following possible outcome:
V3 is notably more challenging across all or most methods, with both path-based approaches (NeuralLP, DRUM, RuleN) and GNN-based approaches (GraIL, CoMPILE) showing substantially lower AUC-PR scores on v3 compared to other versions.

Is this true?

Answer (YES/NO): YES